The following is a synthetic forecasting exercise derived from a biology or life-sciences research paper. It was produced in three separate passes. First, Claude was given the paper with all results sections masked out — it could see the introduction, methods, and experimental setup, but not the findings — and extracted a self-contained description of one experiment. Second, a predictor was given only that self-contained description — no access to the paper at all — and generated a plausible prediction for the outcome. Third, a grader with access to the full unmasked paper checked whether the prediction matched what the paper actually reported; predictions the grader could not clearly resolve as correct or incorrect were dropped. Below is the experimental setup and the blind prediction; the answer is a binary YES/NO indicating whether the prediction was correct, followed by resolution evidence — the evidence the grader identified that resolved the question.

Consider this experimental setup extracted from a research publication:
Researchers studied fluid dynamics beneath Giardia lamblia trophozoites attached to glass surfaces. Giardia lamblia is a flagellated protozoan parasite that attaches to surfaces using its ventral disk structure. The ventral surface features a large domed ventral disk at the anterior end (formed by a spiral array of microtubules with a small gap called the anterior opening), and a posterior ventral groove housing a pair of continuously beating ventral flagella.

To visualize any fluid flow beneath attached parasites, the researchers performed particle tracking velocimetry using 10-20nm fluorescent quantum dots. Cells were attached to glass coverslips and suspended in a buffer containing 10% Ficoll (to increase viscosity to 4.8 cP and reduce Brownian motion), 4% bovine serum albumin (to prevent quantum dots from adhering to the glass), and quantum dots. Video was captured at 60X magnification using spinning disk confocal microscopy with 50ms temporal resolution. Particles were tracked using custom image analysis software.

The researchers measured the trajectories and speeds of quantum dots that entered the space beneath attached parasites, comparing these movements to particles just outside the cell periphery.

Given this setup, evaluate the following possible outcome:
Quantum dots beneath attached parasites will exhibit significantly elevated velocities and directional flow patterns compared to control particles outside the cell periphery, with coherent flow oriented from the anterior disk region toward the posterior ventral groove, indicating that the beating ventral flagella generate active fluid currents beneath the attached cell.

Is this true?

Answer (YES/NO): YES